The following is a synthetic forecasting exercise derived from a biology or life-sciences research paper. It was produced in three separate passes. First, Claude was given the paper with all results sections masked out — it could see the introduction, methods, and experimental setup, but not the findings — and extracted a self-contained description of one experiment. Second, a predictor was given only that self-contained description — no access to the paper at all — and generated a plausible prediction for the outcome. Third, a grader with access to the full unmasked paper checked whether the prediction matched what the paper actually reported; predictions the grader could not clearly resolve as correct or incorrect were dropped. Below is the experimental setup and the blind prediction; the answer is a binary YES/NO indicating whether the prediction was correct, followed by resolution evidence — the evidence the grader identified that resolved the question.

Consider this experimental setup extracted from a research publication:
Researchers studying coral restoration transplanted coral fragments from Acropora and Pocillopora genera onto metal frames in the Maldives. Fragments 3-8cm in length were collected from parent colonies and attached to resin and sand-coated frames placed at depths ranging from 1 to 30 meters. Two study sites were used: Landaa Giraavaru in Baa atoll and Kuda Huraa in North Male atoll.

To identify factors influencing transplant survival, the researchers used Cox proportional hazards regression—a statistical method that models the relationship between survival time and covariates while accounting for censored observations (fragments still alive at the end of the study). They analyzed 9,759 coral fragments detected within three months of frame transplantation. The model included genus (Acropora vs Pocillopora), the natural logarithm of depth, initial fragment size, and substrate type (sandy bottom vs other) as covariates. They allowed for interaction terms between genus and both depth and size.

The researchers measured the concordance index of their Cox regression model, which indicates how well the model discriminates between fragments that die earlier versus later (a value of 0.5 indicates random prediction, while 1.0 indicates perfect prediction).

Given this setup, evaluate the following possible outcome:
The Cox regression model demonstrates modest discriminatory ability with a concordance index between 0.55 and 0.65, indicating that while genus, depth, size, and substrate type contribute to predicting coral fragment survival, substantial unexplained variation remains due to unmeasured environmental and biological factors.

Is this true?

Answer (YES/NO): YES